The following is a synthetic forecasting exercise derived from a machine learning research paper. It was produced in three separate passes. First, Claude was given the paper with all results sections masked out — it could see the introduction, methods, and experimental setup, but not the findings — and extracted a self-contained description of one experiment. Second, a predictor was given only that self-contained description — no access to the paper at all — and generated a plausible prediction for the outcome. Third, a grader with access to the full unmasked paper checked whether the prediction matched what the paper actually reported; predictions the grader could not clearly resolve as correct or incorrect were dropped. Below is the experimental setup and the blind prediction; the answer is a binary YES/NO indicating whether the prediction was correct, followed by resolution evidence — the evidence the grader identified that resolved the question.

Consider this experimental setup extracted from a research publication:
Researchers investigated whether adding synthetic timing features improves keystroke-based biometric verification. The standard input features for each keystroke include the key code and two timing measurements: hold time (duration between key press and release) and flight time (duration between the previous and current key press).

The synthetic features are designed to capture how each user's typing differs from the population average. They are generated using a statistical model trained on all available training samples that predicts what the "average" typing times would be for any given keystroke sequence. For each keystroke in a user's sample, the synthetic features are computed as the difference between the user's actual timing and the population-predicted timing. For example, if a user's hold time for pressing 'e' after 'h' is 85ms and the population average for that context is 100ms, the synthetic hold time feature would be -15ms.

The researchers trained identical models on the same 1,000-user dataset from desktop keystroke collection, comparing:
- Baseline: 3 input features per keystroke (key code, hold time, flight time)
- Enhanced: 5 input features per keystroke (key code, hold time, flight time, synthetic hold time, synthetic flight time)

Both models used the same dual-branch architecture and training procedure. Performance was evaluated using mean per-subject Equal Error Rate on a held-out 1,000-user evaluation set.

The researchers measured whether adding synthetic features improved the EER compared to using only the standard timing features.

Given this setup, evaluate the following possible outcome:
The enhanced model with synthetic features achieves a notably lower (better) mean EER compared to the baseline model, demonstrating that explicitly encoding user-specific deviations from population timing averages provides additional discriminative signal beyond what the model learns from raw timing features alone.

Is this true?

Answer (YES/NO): NO